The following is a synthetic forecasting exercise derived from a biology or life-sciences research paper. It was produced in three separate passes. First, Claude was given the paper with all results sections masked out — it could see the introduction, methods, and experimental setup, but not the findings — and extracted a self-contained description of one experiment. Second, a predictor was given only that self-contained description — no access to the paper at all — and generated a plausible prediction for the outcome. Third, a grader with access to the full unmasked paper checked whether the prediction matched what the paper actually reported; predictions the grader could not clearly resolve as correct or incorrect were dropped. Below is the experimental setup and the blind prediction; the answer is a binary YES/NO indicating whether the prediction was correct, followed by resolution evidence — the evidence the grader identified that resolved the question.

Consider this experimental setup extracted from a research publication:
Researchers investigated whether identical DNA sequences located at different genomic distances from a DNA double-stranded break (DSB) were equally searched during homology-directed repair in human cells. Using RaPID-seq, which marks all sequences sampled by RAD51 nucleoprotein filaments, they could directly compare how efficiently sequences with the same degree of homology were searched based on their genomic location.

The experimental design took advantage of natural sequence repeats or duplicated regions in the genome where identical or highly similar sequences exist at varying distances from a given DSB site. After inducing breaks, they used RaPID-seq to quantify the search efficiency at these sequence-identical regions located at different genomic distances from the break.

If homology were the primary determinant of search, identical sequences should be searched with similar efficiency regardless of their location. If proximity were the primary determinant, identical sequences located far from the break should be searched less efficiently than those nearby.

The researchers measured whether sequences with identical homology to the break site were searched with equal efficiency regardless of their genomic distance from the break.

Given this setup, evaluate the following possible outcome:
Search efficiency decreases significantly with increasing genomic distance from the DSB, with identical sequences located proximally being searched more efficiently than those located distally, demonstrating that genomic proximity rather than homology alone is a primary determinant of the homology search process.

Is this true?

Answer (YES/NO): YES